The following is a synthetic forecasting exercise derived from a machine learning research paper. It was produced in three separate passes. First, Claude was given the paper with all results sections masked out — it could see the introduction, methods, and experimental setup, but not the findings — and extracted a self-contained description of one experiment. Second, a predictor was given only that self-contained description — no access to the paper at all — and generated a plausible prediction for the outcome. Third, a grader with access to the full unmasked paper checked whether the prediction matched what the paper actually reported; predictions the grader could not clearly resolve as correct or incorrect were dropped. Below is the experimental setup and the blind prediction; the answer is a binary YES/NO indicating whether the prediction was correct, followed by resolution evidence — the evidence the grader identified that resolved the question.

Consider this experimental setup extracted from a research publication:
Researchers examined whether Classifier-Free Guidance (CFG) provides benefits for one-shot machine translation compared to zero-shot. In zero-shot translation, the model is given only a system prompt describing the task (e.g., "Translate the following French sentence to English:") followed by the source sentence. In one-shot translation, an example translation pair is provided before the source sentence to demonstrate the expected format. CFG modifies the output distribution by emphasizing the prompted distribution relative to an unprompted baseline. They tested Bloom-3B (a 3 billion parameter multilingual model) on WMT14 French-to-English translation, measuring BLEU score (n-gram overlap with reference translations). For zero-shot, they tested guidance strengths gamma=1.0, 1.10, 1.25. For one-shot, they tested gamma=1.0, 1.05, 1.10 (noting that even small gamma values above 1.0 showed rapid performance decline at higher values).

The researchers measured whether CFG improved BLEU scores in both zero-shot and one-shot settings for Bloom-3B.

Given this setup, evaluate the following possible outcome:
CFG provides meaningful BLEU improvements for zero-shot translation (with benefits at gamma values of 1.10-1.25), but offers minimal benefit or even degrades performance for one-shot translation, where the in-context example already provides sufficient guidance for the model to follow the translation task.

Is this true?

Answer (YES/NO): NO